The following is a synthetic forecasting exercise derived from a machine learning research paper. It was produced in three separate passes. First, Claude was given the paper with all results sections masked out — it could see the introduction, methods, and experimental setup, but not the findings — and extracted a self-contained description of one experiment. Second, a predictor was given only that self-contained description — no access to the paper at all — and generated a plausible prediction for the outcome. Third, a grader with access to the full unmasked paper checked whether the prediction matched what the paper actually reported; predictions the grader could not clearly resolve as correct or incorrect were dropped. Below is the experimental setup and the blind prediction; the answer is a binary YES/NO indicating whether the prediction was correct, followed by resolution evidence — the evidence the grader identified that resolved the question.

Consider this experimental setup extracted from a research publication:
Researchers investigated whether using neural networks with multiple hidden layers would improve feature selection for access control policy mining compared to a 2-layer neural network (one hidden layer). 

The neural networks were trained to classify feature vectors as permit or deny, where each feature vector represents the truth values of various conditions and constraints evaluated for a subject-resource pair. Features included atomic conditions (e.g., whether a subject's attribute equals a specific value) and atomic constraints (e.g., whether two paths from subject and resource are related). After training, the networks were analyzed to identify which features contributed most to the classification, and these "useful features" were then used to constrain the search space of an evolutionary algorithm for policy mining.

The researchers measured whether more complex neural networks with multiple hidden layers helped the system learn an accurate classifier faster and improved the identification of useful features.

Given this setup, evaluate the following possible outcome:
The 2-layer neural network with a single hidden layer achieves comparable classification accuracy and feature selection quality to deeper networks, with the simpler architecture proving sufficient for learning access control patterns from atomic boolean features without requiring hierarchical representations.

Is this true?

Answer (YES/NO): YES